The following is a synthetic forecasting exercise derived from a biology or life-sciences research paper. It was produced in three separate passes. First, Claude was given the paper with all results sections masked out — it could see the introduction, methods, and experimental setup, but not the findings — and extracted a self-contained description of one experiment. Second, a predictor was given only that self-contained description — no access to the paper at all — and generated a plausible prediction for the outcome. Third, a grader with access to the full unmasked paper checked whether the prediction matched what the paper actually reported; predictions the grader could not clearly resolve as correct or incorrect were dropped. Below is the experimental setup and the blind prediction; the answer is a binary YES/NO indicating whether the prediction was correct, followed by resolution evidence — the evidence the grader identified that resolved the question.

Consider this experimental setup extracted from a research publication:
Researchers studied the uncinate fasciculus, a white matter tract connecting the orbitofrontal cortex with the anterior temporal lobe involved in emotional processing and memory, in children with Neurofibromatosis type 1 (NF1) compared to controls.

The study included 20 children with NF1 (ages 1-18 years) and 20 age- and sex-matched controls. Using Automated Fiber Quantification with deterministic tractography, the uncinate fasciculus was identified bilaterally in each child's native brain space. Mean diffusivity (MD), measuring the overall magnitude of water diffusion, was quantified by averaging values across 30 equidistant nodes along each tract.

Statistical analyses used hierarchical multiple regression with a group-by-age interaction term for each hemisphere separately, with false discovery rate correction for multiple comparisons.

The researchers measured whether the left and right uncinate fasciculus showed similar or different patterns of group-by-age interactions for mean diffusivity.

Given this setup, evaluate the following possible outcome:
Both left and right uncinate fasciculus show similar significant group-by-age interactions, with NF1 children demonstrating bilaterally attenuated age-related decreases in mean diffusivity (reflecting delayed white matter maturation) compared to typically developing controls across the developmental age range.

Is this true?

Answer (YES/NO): YES